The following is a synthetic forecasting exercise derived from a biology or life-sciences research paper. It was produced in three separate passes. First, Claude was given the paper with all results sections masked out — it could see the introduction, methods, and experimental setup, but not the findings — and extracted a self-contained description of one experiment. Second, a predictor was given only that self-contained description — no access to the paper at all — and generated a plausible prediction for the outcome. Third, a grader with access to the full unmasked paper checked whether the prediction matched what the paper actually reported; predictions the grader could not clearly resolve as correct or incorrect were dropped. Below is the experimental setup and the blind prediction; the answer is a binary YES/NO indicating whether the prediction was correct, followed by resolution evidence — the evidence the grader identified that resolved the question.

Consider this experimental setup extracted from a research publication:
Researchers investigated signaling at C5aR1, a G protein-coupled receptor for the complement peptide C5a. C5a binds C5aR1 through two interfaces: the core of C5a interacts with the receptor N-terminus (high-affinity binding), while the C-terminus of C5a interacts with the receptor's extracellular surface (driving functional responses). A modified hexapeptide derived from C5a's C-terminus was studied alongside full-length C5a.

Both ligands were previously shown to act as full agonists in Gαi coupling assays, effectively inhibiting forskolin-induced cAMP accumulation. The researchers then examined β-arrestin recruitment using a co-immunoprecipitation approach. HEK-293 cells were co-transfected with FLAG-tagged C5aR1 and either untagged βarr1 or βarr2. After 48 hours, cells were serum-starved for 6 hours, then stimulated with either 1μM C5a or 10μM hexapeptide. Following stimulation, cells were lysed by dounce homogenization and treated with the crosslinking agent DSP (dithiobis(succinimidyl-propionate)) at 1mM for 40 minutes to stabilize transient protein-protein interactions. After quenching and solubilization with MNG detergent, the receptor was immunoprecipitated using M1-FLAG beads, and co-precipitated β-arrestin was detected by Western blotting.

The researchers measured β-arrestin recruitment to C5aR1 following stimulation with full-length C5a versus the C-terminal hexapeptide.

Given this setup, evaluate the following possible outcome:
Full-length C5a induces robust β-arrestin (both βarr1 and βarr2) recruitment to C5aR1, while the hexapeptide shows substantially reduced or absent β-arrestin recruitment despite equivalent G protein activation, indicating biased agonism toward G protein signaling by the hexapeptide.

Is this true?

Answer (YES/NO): YES